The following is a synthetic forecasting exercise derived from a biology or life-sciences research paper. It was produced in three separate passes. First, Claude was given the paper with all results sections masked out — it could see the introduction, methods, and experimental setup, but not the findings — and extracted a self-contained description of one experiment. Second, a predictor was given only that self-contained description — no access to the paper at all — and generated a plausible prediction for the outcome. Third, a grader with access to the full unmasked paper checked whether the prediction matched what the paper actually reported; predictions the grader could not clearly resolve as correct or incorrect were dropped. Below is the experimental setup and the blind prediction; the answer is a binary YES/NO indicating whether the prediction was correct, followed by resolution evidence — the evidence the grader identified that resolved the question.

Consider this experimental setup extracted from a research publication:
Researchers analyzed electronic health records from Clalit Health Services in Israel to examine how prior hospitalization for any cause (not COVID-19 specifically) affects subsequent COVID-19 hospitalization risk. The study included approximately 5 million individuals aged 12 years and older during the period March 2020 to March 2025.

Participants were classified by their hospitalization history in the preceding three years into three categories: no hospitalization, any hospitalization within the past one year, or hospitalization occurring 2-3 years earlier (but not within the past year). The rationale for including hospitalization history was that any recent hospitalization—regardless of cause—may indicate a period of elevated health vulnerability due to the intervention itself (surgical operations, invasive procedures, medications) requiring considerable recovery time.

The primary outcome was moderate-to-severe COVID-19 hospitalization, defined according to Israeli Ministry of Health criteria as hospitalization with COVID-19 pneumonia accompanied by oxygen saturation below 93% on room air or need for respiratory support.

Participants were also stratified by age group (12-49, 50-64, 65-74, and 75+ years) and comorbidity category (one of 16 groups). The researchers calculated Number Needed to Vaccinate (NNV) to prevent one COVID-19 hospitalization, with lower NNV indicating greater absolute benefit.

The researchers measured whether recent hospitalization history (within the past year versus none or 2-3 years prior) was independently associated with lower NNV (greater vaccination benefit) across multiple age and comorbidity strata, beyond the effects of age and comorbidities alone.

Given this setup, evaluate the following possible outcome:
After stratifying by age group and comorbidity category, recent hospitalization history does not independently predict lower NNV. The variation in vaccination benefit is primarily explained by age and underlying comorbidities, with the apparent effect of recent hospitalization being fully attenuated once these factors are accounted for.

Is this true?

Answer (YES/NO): NO